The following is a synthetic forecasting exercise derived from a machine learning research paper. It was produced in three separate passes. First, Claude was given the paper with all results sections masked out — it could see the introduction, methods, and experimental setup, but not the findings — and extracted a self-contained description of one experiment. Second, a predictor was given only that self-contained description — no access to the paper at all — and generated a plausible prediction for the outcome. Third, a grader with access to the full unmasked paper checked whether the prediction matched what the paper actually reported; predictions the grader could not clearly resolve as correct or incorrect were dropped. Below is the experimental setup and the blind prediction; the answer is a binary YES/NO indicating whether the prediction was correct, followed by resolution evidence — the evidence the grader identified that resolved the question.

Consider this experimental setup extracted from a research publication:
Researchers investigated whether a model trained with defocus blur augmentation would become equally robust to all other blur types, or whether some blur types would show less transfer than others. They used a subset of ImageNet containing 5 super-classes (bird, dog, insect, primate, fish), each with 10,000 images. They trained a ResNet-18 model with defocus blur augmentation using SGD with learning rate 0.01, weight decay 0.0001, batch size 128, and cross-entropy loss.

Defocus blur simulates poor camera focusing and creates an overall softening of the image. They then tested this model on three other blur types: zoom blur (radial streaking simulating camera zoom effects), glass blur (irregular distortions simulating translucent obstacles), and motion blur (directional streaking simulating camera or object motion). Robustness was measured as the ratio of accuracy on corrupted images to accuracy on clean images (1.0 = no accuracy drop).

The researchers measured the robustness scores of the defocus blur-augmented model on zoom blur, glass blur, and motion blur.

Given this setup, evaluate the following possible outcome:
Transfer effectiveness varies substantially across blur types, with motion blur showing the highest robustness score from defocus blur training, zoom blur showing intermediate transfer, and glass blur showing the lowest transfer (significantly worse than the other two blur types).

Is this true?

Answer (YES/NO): NO